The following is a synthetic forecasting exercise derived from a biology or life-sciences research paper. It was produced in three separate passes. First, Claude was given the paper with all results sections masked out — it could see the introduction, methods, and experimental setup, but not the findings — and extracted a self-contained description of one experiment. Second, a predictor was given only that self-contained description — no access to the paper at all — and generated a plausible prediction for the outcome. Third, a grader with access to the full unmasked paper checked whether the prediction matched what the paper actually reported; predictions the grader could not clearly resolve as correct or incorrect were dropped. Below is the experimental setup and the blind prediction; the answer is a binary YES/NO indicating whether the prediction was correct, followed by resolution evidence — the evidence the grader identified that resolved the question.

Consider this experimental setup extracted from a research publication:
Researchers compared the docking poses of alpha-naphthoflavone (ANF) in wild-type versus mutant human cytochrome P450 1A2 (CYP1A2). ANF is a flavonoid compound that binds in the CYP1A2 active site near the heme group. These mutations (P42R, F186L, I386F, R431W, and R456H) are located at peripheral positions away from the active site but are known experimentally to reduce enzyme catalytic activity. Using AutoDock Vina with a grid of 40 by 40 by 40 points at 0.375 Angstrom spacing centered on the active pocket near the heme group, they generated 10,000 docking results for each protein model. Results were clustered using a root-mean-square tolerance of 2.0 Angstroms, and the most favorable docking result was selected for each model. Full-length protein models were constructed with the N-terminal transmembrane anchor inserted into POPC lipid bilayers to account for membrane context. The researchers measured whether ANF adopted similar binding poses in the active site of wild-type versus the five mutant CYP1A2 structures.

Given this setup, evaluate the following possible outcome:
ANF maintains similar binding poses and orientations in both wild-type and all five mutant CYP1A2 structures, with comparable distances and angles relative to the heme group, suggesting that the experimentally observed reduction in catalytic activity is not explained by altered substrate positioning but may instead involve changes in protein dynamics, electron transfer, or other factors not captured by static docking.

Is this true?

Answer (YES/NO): NO